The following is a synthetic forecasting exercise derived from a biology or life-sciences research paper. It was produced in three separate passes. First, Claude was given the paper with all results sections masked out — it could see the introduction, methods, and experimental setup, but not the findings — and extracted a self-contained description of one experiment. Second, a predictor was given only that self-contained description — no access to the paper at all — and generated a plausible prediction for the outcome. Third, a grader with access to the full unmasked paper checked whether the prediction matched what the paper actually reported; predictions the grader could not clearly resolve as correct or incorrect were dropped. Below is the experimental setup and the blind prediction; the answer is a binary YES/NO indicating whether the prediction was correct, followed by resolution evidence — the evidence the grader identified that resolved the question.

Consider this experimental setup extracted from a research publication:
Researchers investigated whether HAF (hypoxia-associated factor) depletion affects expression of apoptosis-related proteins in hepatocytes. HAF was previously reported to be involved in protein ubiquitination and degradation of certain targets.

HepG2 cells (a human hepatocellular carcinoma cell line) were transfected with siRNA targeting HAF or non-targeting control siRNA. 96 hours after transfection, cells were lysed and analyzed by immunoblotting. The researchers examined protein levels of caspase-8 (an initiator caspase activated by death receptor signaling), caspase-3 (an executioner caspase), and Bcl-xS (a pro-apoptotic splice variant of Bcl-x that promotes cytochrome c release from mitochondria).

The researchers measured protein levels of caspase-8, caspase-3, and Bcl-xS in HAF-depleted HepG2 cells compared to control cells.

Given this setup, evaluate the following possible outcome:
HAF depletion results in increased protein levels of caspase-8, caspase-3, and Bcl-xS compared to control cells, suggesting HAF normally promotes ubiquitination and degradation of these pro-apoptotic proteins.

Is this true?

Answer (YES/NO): NO